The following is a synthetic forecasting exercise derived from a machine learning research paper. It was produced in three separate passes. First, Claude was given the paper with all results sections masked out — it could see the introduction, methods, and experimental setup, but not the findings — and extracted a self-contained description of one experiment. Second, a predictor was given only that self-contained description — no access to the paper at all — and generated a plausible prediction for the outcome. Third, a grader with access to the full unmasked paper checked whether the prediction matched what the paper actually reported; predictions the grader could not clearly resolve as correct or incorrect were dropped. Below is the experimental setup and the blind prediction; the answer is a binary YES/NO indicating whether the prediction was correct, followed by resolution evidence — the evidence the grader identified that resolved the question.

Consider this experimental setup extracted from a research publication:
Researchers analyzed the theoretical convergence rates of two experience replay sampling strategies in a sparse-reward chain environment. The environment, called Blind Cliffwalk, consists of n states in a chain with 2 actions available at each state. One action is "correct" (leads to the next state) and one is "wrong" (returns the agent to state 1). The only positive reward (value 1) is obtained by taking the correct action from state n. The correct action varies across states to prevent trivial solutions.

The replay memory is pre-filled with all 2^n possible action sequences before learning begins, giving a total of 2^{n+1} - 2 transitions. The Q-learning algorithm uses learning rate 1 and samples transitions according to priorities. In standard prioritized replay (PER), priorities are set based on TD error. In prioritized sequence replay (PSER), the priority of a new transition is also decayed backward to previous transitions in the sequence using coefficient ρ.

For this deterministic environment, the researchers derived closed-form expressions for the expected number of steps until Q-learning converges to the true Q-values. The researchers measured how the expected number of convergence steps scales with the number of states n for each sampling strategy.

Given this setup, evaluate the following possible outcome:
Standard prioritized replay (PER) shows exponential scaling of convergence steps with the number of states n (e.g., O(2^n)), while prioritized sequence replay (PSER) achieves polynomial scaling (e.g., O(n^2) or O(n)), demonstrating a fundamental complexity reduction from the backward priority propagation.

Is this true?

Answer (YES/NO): YES